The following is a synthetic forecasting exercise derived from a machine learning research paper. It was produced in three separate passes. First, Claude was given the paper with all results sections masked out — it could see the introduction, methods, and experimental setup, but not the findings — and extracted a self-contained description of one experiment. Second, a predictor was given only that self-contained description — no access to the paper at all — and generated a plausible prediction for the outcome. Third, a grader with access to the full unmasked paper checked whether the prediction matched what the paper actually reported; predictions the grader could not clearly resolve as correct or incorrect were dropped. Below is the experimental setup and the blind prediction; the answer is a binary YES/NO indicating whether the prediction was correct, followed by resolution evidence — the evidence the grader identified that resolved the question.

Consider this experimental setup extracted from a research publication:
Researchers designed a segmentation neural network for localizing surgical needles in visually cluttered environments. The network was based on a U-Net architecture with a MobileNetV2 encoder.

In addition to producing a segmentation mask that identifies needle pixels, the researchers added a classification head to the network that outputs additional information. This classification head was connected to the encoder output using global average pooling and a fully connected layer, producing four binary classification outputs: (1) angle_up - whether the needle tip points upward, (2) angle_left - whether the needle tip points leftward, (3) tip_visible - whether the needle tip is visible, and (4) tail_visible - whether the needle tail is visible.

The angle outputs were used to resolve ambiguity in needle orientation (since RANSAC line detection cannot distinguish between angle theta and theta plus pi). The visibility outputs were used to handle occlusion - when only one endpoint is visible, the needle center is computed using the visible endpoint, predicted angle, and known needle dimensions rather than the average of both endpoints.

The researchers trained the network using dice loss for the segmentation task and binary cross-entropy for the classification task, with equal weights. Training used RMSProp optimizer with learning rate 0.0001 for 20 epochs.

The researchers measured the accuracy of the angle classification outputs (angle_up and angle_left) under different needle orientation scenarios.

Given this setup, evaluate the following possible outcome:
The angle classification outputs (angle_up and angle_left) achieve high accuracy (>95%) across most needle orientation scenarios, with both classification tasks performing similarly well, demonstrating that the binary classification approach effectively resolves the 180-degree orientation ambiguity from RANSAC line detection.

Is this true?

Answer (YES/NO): NO